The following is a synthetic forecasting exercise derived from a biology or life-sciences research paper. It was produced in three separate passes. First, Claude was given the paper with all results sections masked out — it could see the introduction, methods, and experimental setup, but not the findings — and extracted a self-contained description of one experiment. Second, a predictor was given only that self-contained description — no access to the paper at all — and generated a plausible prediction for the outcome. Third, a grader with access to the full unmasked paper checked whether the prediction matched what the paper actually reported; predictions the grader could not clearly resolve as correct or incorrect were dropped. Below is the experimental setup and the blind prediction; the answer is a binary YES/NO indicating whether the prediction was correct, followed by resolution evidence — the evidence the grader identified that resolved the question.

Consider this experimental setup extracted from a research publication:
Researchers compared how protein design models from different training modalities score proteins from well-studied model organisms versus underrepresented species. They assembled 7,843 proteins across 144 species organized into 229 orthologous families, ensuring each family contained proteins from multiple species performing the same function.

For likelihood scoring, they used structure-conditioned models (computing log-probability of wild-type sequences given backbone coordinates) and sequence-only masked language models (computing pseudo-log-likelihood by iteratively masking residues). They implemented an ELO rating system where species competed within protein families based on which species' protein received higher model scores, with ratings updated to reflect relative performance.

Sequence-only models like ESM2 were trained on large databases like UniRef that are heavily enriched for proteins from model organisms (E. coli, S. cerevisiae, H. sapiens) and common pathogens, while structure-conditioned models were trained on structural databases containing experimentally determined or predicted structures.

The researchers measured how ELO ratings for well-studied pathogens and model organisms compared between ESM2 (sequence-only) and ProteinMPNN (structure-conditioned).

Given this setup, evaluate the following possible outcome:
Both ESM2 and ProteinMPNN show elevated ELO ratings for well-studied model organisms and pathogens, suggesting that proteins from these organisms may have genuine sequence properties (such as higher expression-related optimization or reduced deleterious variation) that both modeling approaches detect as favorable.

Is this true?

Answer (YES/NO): NO